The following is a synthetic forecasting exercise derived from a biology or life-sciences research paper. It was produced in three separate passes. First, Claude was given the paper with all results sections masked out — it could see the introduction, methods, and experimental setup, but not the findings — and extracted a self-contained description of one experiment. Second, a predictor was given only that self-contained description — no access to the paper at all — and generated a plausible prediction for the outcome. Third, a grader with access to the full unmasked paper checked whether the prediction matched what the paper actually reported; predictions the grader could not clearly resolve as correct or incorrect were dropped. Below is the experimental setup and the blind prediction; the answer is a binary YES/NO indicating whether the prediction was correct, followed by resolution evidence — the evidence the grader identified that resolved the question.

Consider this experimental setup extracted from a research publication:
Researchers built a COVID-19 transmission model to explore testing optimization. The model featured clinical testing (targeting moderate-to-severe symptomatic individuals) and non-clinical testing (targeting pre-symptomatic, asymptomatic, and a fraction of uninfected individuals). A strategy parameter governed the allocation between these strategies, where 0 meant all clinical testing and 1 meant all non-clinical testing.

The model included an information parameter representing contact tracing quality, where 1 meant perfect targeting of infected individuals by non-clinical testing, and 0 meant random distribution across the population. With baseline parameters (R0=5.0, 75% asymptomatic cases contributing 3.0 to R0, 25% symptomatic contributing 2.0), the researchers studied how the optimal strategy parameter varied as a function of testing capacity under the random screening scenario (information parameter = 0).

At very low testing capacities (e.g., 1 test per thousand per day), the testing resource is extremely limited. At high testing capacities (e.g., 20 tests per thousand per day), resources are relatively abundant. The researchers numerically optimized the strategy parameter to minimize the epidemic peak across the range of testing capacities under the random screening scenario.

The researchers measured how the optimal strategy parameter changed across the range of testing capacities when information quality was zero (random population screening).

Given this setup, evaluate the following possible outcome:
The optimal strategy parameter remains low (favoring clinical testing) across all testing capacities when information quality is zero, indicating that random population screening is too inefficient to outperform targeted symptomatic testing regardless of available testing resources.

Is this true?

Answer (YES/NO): NO